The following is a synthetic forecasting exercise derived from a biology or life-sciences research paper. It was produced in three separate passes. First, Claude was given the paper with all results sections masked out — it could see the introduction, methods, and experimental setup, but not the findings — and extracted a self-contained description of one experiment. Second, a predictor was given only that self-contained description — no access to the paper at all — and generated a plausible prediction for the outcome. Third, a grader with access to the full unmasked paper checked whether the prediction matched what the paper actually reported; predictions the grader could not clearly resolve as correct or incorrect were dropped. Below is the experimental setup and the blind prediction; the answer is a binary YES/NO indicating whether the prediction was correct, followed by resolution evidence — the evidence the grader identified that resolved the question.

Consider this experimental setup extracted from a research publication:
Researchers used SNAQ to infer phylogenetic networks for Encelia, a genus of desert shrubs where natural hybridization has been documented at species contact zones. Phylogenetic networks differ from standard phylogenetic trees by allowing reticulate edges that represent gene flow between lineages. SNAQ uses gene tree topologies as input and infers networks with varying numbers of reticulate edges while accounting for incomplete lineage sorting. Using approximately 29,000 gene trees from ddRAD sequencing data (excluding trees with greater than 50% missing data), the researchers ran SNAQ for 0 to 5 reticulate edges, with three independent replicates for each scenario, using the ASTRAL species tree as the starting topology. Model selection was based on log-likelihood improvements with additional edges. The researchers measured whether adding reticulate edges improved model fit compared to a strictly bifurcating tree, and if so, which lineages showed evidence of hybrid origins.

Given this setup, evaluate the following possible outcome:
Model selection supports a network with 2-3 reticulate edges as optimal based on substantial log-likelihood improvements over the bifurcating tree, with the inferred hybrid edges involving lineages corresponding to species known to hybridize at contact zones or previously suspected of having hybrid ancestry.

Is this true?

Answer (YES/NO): NO